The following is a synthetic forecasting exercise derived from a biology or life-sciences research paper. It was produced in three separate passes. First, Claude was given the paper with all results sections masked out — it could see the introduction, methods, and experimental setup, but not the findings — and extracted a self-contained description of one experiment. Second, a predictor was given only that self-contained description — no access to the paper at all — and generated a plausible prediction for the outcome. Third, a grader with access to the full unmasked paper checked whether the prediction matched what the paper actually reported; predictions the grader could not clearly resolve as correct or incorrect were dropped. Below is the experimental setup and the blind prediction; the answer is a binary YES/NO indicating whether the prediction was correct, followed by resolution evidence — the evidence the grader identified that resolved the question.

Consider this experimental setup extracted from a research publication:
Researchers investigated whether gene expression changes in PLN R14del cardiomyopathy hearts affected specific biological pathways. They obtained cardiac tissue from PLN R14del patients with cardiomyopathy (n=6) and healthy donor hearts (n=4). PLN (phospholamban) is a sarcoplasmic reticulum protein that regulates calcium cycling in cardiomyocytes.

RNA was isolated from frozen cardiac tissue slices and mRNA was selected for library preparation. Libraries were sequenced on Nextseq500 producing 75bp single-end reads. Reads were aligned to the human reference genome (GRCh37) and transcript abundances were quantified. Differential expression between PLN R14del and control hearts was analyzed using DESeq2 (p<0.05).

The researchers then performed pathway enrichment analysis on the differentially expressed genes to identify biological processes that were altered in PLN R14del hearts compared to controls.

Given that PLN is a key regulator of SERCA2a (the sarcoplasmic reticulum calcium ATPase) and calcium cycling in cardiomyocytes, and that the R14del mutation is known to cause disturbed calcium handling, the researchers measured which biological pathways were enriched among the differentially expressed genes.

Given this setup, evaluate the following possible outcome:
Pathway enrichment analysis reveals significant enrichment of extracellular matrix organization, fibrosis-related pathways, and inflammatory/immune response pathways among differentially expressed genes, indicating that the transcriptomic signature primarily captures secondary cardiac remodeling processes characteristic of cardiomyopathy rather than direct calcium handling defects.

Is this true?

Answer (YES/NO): NO